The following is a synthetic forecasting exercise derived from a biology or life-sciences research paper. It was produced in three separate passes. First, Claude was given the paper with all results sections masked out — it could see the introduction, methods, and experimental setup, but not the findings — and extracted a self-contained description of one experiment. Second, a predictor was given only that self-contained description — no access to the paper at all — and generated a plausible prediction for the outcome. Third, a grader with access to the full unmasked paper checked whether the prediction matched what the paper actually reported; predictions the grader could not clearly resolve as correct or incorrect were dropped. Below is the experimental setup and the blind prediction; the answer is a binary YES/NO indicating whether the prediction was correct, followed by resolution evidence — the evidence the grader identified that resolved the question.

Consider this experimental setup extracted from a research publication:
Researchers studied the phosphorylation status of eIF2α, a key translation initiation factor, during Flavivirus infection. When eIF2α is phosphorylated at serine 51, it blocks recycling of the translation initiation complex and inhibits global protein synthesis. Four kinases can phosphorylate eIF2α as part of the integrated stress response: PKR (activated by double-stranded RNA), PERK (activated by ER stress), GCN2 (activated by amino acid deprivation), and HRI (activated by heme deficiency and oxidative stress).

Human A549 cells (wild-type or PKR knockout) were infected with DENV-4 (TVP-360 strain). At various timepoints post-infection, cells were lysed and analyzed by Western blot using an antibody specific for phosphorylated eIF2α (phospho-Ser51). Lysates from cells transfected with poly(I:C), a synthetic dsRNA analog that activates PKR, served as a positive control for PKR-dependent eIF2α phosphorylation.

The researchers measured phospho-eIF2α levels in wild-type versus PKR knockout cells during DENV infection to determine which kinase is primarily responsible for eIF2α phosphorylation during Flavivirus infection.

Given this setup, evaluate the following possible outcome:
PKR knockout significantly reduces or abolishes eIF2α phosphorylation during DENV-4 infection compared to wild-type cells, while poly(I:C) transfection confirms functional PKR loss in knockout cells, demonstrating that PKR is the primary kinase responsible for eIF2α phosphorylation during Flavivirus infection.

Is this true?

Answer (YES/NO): YES